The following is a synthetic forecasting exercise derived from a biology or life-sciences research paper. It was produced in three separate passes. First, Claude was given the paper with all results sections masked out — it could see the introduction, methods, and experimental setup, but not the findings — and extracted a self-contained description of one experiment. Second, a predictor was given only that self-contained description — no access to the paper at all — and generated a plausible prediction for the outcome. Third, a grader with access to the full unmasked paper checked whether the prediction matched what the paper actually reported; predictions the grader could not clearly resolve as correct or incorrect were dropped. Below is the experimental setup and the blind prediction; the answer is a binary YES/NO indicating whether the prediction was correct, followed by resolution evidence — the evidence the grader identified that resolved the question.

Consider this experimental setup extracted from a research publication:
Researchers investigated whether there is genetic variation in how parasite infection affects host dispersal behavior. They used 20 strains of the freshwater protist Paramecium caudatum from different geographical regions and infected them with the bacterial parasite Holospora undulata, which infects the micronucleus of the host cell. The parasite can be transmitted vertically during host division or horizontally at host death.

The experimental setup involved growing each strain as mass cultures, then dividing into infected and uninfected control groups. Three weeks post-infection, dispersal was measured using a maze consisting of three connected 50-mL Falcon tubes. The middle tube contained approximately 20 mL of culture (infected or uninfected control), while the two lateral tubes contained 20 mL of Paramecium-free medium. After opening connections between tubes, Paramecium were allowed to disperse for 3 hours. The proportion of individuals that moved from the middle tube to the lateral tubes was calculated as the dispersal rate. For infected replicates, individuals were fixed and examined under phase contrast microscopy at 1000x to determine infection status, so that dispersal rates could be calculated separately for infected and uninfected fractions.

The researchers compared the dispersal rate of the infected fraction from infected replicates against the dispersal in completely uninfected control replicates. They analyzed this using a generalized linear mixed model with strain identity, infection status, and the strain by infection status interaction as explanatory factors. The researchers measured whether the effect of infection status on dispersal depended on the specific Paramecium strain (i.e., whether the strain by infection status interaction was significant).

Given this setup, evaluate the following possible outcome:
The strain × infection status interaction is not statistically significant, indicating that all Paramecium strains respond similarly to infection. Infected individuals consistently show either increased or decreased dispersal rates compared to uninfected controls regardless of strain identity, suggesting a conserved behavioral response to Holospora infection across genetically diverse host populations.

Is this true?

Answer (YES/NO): NO